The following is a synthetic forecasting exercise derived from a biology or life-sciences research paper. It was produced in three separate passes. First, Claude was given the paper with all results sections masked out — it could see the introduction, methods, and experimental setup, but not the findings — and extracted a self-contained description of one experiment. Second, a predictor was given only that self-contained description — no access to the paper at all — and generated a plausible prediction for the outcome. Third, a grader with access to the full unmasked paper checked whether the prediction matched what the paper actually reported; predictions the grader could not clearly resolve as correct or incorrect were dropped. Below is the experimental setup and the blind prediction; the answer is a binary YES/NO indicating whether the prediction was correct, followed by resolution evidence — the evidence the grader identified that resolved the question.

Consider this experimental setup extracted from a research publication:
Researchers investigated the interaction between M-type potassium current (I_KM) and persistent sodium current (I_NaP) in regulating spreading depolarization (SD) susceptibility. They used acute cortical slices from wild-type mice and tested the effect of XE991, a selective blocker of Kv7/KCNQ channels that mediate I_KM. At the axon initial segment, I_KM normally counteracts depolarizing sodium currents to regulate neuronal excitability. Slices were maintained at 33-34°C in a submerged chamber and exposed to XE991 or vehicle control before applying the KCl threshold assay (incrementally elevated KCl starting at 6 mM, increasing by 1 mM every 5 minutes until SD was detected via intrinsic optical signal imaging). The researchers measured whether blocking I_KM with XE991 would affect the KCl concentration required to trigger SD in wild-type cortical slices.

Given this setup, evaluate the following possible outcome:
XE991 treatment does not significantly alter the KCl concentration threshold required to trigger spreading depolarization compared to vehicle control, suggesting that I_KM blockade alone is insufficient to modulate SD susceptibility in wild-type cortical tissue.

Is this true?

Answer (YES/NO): YES